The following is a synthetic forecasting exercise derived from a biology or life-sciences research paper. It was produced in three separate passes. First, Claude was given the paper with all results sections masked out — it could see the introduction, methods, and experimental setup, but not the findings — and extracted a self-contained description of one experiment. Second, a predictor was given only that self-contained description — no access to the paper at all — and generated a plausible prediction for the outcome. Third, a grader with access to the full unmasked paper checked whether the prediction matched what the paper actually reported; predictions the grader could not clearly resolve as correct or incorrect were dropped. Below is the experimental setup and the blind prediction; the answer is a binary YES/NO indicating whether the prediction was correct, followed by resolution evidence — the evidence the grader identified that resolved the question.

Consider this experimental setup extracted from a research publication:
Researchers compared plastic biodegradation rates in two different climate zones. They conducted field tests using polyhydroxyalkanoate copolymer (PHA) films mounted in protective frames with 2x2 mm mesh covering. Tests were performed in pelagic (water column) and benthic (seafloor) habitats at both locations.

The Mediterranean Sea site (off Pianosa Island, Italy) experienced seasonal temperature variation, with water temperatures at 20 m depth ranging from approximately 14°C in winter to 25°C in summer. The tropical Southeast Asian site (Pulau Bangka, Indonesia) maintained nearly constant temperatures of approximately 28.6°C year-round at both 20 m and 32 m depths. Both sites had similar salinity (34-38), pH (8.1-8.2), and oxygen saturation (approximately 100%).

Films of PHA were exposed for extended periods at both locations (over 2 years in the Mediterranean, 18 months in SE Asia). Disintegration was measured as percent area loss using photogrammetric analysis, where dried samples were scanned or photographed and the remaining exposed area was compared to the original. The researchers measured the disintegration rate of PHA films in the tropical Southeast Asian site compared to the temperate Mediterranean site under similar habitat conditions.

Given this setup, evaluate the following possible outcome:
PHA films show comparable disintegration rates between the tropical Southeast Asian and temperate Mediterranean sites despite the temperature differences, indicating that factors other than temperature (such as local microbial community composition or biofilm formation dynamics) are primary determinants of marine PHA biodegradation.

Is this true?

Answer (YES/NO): NO